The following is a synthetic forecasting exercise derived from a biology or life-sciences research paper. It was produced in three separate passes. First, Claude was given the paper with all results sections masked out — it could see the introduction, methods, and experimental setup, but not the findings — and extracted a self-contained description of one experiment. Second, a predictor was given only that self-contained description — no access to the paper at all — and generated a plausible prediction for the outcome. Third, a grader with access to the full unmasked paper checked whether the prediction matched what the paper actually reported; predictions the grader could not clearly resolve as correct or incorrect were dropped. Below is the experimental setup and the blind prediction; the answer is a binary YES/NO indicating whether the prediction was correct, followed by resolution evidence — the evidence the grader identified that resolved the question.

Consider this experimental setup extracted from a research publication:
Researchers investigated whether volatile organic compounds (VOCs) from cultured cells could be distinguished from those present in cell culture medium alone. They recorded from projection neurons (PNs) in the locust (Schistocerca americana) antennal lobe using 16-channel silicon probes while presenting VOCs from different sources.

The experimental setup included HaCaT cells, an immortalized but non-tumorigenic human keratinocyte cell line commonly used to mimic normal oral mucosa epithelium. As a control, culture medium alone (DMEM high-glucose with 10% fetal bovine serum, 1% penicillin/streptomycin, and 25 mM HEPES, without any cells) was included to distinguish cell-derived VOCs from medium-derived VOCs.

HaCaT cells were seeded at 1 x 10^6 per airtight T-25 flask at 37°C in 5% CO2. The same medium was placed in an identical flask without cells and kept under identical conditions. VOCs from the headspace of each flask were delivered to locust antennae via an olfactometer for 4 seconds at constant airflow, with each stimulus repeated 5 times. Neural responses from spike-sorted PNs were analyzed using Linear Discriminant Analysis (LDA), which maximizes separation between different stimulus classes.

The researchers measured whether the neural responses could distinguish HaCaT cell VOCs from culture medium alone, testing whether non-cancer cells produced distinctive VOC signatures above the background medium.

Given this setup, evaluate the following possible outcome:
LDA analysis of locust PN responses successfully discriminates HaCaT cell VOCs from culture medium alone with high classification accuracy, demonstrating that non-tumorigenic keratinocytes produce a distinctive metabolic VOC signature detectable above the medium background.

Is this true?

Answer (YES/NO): YES